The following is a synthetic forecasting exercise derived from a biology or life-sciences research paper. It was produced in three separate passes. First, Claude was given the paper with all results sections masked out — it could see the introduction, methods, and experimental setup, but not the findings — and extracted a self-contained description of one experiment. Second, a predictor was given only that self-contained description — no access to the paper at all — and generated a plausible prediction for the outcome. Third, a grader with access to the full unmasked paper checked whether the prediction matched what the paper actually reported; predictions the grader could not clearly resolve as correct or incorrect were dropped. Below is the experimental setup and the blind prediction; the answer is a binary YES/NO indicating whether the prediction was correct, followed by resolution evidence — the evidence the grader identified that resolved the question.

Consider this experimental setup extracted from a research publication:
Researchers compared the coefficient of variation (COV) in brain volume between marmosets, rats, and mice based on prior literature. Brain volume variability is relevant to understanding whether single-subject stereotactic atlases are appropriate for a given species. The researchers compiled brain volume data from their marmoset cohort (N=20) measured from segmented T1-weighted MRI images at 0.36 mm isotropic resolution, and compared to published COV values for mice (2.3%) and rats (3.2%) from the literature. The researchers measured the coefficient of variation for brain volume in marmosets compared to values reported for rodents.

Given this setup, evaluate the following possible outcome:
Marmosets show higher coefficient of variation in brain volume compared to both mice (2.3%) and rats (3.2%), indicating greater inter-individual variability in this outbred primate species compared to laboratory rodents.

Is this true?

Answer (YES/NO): YES